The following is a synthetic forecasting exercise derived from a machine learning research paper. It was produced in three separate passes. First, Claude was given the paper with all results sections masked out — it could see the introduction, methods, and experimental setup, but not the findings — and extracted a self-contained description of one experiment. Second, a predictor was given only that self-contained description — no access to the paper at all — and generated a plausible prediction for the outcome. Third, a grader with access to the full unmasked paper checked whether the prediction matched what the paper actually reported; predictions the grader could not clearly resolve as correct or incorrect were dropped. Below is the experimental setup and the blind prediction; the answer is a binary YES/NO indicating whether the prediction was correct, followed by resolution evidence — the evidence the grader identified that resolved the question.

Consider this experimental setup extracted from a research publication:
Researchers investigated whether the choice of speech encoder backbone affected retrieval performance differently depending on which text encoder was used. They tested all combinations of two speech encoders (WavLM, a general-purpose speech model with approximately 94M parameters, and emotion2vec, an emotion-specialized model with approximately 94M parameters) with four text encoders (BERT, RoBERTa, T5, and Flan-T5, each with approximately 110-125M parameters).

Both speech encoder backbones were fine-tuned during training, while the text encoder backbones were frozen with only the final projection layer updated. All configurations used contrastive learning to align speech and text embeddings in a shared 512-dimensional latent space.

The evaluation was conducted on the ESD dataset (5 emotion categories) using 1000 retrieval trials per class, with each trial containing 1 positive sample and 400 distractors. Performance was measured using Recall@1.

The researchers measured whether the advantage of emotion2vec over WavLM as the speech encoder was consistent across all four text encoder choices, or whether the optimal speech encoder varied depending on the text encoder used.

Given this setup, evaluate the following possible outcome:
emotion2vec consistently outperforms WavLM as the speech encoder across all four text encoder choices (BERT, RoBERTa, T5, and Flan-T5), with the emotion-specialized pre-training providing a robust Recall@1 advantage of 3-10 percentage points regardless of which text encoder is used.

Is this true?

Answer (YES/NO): NO